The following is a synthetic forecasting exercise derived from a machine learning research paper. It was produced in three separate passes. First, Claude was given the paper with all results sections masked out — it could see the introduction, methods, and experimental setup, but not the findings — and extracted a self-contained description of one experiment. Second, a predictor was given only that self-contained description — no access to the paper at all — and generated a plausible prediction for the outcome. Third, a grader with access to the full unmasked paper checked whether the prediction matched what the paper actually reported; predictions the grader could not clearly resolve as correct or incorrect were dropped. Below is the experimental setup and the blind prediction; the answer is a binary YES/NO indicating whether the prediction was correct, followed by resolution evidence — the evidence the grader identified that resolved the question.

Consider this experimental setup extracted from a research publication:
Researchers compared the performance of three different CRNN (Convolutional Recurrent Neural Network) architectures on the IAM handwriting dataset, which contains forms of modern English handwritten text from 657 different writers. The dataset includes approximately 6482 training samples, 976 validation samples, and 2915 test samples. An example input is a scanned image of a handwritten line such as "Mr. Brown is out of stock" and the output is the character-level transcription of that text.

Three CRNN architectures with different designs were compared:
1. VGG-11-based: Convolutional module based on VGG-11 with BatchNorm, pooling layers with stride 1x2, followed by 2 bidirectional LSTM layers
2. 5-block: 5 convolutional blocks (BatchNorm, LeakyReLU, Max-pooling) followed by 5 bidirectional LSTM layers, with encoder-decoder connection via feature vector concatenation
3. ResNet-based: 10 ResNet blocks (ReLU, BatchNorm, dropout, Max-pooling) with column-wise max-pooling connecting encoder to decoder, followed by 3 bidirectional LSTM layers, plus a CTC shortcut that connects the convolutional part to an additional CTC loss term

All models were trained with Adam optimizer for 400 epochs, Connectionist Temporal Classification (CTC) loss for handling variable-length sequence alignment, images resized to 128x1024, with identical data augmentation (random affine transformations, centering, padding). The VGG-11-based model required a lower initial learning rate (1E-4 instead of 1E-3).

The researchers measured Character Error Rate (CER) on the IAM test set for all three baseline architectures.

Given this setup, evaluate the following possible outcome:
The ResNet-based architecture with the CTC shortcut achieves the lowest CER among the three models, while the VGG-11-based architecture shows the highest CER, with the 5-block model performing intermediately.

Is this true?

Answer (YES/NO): NO